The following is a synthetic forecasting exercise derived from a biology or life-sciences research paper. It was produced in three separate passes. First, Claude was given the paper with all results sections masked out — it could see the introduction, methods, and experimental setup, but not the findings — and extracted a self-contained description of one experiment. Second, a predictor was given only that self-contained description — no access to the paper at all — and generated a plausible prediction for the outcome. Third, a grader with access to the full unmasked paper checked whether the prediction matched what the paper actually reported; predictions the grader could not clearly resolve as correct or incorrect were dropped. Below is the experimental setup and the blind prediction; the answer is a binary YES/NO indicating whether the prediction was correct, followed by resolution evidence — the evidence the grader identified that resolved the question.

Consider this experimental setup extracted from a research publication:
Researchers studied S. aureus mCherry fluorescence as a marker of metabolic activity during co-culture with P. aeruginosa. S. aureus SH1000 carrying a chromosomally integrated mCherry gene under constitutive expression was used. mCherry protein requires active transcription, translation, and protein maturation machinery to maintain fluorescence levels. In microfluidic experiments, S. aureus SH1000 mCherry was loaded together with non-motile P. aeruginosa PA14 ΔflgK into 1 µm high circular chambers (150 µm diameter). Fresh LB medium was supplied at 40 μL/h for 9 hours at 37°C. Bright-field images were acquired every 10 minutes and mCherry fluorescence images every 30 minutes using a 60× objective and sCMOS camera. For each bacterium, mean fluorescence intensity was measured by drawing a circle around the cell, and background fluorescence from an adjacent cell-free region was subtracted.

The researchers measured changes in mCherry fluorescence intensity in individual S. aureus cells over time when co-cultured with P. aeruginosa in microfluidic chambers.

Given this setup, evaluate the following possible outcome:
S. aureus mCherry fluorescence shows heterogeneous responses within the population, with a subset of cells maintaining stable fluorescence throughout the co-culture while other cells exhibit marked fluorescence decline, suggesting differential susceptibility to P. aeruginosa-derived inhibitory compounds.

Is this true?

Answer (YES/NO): YES